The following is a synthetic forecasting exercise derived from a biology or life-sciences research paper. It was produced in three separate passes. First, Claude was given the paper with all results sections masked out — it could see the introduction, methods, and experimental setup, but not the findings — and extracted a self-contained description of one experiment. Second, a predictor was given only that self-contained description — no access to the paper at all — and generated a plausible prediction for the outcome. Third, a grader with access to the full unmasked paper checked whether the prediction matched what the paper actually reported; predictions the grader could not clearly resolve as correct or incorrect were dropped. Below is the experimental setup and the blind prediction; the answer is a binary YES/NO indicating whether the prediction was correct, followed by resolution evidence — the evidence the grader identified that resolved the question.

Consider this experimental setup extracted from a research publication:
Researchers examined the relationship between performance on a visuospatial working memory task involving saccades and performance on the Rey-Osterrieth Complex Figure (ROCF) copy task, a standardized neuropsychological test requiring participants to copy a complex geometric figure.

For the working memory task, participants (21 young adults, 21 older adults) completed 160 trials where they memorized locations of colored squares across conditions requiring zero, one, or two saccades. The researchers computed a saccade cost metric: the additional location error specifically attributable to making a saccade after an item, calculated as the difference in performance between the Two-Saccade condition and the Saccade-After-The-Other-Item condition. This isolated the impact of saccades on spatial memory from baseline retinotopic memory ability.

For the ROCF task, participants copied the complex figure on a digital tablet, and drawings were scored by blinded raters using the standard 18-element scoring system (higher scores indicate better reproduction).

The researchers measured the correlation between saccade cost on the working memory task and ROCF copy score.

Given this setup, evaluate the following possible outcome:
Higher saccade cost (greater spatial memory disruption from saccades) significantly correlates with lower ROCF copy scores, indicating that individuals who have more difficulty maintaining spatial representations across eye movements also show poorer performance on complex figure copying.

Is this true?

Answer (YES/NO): YES